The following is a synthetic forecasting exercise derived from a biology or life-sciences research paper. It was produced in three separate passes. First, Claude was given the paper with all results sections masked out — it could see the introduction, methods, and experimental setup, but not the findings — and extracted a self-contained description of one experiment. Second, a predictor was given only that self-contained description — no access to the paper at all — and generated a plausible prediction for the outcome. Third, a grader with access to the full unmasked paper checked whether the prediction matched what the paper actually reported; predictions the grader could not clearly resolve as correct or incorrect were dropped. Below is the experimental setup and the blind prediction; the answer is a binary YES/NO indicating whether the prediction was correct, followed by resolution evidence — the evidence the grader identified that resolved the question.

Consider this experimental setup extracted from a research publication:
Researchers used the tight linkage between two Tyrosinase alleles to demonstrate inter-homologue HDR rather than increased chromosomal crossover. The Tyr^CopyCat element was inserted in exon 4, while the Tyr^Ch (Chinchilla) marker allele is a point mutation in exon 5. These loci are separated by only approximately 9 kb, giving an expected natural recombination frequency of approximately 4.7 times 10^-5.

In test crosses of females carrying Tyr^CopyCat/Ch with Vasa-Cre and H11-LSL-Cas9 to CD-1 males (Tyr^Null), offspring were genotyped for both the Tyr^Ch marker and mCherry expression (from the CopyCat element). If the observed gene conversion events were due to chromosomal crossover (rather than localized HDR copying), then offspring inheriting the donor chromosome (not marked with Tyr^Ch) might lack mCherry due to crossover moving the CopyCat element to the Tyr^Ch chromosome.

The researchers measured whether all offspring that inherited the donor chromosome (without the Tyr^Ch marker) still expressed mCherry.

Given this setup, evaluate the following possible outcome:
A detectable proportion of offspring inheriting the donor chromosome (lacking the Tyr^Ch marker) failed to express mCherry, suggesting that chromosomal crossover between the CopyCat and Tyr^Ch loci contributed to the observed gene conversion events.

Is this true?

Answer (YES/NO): NO